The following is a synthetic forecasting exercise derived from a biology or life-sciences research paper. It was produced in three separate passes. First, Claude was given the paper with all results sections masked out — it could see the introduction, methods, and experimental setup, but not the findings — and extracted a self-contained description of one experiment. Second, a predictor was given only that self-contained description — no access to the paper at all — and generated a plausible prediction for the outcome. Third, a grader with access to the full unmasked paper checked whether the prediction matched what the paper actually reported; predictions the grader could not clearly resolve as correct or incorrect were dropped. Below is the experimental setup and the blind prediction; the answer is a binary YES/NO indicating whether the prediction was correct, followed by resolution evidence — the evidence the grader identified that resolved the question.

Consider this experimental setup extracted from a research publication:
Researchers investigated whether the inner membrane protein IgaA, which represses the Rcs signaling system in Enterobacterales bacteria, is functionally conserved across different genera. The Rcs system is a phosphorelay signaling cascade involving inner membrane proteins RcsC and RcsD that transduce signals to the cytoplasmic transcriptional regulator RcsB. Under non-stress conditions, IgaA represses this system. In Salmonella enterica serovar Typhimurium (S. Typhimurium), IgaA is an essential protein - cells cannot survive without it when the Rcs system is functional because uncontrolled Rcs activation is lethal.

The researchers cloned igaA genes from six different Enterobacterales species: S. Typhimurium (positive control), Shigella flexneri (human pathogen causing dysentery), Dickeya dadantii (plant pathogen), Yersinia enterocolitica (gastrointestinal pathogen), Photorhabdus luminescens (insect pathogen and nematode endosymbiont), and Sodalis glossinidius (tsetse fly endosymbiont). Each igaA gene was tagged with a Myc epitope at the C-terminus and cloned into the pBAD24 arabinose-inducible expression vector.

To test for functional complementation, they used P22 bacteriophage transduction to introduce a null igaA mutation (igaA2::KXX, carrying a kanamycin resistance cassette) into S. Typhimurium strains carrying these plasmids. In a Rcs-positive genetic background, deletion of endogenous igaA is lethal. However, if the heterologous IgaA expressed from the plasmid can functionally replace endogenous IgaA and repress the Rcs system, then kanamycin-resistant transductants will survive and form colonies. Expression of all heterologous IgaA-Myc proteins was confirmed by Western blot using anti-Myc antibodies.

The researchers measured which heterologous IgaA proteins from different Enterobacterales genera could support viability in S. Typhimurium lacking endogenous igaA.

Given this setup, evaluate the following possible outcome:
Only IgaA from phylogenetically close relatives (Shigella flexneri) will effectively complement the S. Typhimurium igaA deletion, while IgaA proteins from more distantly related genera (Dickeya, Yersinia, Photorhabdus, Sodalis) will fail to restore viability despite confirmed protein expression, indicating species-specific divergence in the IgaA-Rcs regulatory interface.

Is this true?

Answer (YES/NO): NO